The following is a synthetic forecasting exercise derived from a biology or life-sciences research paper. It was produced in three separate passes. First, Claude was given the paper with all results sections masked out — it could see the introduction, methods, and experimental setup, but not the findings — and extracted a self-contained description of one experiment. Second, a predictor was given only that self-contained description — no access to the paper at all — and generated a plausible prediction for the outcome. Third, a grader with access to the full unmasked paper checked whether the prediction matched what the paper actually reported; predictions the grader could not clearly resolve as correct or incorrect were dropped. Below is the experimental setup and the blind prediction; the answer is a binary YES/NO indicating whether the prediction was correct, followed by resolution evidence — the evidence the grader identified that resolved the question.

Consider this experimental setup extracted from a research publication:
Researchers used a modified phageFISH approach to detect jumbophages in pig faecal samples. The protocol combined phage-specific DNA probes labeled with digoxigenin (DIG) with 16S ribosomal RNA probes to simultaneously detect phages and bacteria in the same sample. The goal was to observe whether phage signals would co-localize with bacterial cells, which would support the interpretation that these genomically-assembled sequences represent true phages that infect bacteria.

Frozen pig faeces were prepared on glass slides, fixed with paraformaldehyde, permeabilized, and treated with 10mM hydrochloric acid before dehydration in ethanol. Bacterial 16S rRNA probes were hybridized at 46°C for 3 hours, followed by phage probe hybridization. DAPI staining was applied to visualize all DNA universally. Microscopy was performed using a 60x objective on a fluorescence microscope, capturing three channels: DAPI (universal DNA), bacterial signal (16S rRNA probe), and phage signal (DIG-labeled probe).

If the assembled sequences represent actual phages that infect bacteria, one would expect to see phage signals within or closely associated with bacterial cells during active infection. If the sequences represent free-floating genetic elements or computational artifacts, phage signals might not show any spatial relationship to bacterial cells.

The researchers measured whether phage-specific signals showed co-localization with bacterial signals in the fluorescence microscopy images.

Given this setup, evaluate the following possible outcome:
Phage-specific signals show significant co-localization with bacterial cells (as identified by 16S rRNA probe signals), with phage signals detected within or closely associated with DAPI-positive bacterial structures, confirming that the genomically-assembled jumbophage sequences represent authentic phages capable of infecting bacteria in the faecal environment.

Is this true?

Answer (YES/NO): NO